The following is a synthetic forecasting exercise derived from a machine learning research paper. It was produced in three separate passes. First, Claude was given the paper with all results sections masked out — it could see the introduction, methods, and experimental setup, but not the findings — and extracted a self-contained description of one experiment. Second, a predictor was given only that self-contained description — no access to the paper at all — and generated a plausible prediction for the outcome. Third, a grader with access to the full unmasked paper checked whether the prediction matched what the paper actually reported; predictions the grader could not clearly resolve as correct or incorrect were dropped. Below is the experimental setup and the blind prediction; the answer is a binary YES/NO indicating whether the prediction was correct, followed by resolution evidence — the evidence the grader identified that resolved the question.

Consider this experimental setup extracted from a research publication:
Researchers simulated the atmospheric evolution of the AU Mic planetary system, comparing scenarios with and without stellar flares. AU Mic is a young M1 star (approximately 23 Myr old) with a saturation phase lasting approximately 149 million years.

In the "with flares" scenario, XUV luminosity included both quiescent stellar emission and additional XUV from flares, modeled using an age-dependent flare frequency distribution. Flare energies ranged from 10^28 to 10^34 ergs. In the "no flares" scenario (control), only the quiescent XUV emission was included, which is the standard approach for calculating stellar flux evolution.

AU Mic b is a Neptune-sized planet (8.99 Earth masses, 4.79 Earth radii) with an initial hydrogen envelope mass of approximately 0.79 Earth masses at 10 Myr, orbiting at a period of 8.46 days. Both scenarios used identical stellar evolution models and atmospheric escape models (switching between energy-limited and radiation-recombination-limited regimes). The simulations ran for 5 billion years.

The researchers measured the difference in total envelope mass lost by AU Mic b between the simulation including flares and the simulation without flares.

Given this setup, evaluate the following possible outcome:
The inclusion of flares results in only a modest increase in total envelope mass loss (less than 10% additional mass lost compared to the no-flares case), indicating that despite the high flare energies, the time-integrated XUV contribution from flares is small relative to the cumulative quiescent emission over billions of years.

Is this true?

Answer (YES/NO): NO